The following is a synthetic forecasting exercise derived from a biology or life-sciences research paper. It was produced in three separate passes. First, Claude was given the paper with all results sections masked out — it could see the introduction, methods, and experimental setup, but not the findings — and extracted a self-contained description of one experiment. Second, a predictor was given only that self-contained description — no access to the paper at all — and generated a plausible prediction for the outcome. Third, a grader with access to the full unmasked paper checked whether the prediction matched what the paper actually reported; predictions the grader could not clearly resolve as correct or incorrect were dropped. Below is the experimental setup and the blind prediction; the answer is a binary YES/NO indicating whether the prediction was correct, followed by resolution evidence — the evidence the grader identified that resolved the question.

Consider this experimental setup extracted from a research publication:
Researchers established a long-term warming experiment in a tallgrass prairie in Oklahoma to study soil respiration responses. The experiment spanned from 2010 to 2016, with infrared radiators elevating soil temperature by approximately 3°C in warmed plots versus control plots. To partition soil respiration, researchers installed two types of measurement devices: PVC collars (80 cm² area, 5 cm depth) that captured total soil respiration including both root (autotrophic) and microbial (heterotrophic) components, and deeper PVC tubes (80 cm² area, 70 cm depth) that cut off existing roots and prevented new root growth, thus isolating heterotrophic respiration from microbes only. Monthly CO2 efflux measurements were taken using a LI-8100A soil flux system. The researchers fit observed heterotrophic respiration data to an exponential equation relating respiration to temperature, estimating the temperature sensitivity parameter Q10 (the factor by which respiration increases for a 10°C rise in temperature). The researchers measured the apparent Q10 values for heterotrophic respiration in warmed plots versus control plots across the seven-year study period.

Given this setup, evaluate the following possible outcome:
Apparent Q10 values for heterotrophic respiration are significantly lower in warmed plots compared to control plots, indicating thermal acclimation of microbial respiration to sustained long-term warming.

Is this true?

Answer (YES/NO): YES